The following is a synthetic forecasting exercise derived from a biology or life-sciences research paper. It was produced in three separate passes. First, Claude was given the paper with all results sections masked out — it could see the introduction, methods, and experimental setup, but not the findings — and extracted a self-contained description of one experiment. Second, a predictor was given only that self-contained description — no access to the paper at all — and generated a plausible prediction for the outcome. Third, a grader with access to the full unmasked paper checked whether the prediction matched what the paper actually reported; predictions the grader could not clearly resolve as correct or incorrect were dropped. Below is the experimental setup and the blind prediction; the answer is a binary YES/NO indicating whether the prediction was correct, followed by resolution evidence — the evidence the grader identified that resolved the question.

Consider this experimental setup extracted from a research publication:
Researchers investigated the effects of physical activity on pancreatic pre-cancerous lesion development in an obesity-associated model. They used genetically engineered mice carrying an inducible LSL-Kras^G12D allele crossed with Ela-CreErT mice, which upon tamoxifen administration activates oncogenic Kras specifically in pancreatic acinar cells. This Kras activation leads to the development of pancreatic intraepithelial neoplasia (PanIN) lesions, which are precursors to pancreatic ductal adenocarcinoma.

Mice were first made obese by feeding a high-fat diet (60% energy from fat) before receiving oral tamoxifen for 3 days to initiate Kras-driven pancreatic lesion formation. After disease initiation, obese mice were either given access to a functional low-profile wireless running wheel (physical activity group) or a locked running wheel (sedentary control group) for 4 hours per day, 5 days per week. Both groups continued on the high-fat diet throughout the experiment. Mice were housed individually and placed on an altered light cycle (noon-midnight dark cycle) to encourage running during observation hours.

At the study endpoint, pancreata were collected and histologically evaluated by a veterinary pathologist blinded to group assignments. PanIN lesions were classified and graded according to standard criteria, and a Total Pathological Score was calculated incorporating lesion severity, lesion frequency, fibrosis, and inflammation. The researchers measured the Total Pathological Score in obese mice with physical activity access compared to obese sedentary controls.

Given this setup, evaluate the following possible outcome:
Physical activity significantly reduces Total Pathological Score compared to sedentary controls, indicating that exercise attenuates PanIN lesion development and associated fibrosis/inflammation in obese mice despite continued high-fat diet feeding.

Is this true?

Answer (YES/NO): YES